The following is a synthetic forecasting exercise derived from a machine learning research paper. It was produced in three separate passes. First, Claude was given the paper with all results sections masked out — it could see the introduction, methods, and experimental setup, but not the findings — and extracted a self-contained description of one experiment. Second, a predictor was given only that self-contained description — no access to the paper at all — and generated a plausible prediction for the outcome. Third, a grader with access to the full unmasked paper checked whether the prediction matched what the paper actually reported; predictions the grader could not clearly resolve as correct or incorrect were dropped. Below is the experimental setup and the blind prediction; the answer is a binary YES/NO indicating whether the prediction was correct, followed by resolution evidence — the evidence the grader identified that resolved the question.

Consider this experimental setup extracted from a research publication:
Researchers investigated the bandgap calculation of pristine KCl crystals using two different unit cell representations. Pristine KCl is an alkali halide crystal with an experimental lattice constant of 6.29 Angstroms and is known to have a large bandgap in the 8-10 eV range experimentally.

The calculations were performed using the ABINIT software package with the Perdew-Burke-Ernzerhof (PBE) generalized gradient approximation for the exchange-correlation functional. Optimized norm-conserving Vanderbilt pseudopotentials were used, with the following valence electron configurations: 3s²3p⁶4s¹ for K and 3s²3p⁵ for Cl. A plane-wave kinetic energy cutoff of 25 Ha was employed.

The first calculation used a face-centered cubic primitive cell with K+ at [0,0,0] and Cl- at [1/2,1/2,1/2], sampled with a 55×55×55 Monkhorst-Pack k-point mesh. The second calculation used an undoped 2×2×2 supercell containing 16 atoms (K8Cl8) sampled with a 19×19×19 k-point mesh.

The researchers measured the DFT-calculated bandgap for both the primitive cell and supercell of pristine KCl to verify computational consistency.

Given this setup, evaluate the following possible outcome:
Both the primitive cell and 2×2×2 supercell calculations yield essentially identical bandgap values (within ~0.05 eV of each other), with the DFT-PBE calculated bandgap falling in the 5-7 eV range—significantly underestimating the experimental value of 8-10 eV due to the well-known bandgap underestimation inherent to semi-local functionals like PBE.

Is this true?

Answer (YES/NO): YES